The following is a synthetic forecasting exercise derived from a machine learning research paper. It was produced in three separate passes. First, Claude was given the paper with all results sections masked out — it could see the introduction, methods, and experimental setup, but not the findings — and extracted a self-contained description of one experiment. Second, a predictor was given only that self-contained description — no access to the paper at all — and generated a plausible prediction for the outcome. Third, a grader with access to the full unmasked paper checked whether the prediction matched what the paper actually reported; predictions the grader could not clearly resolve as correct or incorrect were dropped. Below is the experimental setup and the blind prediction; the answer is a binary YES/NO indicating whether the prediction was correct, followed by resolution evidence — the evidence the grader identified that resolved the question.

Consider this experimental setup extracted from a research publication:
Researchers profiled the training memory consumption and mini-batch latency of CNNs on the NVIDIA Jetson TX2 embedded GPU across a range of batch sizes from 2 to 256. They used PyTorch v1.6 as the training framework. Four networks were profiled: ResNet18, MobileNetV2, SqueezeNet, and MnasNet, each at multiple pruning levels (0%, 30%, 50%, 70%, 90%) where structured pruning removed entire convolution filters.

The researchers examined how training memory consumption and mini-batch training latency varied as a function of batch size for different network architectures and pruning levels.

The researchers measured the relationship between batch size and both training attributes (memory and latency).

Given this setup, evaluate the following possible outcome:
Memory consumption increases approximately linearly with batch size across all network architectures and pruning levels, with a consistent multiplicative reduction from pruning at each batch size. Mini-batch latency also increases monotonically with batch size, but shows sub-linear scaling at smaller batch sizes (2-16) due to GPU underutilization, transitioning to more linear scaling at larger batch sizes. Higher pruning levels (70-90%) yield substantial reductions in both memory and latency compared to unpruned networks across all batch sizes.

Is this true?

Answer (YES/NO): NO